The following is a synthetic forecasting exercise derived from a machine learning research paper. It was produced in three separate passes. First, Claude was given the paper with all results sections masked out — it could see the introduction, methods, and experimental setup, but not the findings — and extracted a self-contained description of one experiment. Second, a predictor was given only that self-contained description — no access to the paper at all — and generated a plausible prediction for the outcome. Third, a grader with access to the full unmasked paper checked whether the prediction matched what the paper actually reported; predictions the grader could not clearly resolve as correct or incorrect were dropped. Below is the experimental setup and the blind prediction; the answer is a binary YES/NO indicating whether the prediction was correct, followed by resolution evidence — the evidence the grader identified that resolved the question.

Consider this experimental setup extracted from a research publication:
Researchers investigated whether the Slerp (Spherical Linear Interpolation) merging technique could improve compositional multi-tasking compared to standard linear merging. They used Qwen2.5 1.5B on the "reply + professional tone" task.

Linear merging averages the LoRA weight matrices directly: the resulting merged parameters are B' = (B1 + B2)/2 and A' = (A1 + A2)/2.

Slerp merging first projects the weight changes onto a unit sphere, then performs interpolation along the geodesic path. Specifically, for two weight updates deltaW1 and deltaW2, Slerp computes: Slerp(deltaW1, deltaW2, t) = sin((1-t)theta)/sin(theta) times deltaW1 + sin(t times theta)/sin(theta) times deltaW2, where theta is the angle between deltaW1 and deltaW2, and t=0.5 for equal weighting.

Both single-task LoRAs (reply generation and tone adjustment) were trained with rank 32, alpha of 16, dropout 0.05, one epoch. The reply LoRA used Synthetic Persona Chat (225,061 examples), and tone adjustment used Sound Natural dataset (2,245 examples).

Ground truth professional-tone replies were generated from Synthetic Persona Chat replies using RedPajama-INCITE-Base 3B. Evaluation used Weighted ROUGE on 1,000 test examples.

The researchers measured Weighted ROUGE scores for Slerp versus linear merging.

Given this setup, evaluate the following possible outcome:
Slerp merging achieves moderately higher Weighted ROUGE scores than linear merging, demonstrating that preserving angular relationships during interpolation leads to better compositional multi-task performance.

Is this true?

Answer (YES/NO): NO